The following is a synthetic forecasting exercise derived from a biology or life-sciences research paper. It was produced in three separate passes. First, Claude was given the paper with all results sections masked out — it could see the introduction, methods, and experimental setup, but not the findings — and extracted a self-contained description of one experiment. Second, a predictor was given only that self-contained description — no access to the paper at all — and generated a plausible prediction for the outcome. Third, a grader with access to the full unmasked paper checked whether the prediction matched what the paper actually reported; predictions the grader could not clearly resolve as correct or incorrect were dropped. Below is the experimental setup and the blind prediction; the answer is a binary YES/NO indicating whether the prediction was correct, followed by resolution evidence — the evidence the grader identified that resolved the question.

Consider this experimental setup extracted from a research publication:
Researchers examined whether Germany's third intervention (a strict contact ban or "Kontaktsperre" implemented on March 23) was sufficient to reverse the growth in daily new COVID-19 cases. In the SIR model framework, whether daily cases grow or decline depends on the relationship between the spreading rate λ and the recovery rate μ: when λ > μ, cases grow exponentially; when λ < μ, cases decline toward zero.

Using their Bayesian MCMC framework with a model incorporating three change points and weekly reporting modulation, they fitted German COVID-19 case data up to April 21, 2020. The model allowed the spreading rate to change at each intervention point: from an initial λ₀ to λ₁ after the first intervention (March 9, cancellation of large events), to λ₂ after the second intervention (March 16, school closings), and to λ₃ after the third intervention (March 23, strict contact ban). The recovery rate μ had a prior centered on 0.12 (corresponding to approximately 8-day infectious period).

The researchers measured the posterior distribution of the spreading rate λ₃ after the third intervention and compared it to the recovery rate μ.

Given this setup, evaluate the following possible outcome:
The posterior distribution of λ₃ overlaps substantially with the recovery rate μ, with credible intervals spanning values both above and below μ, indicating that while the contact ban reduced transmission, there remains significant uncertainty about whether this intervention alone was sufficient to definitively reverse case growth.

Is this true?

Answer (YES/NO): NO